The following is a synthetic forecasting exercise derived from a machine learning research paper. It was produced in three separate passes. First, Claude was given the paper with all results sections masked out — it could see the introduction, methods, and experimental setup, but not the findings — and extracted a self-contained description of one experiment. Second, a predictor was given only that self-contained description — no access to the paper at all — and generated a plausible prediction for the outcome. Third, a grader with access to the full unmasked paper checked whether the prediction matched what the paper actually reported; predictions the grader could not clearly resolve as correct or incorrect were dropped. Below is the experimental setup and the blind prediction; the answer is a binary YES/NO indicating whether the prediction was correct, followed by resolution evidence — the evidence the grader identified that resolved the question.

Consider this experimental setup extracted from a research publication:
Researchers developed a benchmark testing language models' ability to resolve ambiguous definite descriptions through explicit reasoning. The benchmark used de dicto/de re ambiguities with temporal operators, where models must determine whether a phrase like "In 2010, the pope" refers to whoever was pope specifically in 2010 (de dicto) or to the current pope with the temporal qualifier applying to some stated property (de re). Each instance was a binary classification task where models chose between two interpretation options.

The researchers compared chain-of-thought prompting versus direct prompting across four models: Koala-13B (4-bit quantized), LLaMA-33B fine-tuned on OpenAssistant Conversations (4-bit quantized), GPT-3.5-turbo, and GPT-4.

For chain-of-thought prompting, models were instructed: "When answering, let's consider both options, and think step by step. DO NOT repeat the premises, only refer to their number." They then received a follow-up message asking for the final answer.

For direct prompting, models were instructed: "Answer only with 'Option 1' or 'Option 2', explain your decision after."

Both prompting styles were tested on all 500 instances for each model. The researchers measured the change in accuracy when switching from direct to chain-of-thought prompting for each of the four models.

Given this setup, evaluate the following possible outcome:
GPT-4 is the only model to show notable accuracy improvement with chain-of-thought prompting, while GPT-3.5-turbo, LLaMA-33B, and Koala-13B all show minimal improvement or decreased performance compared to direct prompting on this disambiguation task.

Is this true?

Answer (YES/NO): NO